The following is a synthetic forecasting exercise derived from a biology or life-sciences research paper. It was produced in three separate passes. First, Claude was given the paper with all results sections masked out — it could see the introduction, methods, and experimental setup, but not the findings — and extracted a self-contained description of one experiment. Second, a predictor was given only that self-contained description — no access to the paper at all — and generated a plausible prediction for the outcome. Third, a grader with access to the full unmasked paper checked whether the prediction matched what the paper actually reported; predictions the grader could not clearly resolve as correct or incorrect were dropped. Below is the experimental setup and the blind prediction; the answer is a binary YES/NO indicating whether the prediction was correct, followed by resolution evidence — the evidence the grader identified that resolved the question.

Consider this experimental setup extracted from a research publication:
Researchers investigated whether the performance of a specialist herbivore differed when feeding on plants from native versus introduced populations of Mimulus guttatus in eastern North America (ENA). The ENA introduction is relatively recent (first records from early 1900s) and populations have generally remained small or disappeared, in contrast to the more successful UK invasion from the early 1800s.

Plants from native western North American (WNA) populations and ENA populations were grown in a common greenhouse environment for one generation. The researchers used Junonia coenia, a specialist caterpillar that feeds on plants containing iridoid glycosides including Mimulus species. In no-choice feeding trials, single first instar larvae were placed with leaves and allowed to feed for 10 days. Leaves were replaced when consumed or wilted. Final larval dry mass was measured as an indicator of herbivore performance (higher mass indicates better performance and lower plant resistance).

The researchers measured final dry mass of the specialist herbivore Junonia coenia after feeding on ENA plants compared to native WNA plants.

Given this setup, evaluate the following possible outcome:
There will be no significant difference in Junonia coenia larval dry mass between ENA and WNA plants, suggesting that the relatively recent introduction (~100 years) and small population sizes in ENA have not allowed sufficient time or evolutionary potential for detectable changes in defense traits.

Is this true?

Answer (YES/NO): YES